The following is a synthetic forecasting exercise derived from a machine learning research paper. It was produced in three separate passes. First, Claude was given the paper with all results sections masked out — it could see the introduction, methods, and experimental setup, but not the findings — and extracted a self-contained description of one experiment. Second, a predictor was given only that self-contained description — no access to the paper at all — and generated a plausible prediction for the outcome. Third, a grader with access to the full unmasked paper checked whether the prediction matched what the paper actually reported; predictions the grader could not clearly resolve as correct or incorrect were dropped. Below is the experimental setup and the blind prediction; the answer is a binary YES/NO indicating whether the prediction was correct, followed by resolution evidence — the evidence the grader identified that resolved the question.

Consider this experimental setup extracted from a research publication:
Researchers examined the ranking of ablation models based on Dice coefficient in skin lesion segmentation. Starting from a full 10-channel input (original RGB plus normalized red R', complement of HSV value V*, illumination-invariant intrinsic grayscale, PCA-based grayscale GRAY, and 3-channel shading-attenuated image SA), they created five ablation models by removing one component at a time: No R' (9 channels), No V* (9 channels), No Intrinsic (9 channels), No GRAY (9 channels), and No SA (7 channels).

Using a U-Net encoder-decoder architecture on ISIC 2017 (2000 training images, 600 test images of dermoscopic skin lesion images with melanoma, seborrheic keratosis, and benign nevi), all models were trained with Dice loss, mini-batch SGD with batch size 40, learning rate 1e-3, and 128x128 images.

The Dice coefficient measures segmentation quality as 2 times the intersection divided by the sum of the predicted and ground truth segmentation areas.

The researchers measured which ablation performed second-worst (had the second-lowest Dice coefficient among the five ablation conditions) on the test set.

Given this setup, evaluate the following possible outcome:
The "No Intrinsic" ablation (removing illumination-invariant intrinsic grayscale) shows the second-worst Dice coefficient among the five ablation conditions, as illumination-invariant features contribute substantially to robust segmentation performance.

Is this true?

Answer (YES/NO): NO